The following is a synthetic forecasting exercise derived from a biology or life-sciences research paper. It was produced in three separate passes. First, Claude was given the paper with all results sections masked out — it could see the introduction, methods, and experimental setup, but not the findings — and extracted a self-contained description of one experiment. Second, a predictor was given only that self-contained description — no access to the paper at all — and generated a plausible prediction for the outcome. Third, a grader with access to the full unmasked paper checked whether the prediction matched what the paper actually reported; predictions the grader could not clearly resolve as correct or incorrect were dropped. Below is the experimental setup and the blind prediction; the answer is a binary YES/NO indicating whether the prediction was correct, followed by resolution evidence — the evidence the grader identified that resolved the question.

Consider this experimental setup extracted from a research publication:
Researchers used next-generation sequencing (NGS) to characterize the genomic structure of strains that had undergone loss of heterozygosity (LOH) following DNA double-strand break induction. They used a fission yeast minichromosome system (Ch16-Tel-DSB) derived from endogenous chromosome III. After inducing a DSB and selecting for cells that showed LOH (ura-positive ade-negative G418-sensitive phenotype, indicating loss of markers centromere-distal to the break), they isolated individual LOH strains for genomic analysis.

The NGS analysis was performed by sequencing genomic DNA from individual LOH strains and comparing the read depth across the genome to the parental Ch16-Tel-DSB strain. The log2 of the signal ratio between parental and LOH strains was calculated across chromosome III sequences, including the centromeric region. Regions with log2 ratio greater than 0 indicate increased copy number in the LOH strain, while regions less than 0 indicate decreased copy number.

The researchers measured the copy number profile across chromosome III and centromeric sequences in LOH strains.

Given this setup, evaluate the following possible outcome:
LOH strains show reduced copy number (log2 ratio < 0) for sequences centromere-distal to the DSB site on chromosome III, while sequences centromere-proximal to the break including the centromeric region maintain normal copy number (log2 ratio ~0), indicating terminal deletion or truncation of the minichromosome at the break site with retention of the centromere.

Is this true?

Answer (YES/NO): NO